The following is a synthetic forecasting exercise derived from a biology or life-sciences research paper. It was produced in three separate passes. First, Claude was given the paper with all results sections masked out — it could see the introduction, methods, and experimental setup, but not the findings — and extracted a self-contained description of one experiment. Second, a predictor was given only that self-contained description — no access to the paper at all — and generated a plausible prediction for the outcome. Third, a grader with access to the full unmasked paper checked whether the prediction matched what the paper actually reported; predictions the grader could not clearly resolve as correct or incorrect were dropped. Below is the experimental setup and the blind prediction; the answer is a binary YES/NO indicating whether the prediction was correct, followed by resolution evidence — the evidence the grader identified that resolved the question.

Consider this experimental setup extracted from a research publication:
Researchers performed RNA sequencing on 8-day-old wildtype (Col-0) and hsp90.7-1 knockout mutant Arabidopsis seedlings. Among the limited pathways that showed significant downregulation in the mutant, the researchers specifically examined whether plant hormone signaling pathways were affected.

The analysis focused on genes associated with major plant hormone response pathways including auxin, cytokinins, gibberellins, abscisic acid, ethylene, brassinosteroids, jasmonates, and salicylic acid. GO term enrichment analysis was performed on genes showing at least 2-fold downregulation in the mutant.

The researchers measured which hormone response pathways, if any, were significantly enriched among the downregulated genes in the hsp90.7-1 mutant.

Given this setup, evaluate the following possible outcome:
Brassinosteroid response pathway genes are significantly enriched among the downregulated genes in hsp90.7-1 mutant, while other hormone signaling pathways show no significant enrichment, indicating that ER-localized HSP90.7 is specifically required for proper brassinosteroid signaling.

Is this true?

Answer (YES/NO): NO